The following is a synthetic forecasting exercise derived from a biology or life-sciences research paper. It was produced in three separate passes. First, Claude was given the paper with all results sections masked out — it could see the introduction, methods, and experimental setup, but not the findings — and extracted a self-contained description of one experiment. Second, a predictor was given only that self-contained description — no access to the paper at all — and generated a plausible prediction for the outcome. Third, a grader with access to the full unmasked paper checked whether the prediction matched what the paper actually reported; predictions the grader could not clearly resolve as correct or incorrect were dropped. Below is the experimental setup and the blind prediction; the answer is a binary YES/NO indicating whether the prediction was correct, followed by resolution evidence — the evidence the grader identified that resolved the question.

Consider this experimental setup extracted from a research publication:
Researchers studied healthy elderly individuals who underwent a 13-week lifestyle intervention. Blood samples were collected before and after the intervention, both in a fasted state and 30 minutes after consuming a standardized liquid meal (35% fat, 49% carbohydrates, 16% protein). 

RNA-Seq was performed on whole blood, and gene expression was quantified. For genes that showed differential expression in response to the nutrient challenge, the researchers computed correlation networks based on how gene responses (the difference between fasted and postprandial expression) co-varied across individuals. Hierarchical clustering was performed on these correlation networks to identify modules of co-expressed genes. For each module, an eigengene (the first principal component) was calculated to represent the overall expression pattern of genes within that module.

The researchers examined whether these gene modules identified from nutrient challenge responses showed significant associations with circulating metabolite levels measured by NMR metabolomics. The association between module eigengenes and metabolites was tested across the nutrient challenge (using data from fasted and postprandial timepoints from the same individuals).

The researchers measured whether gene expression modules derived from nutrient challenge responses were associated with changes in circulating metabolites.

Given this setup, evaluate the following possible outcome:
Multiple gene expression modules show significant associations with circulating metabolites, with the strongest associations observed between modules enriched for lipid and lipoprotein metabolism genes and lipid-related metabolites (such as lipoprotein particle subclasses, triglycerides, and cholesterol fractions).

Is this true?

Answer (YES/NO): NO